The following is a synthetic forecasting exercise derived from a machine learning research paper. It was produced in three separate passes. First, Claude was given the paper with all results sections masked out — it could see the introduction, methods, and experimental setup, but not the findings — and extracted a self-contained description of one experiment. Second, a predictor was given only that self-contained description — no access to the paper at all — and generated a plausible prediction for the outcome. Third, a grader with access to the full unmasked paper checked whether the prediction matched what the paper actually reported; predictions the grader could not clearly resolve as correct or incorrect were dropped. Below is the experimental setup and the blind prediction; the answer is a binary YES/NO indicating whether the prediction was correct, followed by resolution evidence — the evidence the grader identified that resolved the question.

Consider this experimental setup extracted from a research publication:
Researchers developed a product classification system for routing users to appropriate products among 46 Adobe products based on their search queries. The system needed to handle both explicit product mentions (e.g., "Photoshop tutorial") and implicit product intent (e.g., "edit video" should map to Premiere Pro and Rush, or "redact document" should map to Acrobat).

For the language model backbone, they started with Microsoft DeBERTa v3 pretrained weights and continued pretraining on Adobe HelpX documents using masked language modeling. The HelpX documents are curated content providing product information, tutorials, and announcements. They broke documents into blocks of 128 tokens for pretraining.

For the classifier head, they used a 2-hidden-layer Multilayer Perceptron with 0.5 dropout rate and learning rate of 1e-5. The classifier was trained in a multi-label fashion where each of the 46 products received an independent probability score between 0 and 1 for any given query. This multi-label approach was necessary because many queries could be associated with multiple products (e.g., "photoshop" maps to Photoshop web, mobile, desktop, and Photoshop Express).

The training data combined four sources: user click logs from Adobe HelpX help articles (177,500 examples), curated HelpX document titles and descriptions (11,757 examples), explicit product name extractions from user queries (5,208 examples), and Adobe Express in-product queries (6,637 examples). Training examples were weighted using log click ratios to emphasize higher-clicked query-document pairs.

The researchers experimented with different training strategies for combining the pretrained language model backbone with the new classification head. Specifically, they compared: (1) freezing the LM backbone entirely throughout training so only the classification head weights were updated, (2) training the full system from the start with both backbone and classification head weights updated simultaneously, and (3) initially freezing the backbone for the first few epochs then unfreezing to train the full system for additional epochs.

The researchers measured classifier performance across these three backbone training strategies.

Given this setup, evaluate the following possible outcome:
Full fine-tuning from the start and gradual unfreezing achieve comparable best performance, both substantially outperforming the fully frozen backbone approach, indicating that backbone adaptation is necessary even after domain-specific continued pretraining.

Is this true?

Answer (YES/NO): NO